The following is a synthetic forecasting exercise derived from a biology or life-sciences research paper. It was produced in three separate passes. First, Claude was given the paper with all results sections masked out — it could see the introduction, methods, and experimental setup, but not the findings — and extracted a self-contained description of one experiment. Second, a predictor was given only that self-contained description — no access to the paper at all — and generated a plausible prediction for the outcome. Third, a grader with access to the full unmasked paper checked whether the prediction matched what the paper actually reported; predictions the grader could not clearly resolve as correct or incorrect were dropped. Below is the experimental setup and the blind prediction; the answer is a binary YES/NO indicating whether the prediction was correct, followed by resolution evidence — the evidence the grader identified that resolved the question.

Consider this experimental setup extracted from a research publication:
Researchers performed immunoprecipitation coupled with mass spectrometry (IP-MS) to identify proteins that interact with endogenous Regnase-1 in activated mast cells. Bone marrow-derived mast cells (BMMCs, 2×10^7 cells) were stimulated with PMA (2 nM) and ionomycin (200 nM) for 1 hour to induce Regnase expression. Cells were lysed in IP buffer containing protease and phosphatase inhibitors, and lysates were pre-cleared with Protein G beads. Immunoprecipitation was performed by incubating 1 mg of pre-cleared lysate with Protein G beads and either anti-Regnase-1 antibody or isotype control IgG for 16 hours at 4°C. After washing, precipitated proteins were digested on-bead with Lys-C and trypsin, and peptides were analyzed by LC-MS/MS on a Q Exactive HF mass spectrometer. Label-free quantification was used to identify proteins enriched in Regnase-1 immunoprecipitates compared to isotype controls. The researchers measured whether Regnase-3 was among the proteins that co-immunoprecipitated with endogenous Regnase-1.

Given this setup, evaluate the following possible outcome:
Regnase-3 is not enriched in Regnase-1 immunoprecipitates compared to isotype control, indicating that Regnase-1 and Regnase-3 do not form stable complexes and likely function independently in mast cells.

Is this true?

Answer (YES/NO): NO